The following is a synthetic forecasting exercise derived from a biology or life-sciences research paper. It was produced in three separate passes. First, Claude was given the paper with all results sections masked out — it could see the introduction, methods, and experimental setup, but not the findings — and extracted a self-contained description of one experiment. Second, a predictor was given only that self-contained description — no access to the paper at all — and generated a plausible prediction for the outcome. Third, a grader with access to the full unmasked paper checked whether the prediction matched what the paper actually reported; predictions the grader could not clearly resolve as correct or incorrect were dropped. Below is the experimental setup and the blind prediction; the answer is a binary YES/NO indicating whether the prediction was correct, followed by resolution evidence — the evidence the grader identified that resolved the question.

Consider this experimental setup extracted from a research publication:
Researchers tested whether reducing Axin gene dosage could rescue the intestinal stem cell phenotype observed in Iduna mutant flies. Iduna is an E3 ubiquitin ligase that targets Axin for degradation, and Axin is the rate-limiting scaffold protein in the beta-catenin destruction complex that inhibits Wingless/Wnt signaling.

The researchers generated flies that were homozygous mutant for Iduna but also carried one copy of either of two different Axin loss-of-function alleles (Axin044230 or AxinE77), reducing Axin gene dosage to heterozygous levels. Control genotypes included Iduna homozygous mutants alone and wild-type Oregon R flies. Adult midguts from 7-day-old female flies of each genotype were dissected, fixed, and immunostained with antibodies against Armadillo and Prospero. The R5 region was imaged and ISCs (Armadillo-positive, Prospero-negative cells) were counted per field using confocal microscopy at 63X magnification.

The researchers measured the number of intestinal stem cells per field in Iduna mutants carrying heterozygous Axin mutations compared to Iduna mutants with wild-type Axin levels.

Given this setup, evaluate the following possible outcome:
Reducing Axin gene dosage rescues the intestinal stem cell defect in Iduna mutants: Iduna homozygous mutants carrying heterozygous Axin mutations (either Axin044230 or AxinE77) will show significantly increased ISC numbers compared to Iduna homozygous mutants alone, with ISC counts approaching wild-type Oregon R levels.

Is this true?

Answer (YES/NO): NO